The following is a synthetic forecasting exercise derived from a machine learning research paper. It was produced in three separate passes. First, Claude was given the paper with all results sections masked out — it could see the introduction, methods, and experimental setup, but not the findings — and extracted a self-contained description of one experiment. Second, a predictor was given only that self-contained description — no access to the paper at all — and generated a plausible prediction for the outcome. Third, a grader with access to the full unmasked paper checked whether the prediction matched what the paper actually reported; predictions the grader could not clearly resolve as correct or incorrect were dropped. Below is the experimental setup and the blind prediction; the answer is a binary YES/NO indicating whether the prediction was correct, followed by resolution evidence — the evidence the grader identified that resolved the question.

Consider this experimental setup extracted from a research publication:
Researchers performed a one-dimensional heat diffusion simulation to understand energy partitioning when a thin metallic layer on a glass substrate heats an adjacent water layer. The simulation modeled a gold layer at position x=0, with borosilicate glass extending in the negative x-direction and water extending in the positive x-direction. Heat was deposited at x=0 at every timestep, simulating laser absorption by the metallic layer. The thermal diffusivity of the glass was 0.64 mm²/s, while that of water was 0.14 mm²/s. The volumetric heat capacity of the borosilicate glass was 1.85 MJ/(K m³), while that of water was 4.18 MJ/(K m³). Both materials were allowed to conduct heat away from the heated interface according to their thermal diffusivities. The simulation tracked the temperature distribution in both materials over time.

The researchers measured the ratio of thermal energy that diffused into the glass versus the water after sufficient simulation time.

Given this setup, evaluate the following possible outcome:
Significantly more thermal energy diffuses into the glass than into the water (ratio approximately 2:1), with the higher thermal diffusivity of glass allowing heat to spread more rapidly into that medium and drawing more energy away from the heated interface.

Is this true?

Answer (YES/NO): NO